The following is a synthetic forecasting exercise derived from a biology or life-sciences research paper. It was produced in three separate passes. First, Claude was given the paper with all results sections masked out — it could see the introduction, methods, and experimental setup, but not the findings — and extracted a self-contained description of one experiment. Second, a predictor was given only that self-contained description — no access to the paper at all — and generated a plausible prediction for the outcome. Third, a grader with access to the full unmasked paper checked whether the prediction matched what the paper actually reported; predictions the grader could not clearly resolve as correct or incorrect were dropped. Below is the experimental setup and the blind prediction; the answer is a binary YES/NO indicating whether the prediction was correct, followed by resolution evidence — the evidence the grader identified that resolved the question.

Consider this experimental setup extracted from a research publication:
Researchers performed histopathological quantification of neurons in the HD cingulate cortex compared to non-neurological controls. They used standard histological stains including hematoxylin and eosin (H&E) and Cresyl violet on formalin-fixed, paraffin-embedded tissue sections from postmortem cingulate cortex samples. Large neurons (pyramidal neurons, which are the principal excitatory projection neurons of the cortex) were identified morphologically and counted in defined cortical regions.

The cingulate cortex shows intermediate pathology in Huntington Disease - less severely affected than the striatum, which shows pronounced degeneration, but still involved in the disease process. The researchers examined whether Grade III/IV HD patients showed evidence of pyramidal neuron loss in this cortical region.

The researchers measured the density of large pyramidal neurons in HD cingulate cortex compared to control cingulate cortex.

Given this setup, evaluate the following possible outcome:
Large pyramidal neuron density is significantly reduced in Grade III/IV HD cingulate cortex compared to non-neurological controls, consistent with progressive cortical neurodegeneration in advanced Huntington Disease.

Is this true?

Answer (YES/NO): YES